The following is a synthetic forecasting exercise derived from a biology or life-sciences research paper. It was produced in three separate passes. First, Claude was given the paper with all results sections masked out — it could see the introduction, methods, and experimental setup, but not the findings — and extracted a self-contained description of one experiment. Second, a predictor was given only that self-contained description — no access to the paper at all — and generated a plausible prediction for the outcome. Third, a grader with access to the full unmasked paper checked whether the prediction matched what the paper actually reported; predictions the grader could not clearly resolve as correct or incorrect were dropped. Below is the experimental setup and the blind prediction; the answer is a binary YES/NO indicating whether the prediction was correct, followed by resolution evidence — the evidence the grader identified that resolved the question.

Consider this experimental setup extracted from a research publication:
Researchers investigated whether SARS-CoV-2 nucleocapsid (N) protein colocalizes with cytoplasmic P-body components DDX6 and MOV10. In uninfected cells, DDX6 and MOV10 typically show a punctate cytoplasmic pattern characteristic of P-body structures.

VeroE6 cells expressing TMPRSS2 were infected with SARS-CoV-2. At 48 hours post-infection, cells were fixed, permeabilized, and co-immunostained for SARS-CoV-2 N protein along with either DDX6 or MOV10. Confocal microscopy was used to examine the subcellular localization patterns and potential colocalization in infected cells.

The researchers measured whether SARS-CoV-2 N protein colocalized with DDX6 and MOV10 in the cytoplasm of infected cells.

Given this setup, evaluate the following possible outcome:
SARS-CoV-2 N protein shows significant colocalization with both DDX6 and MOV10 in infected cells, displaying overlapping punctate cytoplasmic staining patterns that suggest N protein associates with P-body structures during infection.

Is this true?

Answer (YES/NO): NO